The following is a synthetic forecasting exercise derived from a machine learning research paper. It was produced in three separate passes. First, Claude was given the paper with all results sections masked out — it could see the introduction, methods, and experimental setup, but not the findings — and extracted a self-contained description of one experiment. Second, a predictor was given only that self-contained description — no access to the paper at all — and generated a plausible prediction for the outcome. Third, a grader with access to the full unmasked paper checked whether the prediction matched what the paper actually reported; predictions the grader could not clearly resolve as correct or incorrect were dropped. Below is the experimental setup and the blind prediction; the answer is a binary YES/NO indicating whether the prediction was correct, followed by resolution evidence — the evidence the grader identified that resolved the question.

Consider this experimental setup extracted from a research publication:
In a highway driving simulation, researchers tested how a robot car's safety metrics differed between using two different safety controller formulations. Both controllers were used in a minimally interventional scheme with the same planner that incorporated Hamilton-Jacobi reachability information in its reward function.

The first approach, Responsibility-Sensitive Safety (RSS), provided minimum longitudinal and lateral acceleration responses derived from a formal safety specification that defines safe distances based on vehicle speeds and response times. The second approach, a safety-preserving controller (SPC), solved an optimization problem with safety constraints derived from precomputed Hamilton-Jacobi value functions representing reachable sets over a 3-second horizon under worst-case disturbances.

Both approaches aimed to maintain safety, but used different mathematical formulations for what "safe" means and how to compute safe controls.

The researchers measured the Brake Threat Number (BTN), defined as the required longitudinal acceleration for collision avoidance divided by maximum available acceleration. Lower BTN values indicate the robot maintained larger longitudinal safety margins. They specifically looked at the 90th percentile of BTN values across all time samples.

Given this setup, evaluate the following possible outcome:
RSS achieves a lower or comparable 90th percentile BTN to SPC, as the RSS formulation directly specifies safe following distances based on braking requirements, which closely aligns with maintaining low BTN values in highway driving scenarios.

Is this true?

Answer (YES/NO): YES